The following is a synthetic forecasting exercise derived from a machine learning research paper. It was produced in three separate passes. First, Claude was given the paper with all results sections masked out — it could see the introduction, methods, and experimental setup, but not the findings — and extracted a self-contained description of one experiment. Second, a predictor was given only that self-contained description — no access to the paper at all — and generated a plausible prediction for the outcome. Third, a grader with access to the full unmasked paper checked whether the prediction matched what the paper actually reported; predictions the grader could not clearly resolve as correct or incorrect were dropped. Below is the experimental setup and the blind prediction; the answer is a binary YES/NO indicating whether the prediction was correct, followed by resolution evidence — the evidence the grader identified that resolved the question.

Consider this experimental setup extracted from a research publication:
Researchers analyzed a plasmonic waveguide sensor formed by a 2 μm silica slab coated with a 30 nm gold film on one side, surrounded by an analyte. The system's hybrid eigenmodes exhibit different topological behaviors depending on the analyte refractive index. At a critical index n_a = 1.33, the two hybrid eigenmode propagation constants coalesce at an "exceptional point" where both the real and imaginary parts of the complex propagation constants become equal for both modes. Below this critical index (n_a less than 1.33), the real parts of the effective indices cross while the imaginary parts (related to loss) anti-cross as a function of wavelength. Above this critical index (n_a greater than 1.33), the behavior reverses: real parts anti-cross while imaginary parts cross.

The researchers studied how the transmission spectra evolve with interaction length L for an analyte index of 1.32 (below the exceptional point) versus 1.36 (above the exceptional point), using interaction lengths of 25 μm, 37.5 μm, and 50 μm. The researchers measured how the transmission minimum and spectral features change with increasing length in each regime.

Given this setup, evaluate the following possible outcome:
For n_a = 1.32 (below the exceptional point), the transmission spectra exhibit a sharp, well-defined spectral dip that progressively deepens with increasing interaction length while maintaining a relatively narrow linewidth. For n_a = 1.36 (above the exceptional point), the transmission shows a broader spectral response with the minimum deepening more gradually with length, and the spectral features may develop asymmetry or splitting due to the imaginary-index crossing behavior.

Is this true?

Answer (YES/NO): NO